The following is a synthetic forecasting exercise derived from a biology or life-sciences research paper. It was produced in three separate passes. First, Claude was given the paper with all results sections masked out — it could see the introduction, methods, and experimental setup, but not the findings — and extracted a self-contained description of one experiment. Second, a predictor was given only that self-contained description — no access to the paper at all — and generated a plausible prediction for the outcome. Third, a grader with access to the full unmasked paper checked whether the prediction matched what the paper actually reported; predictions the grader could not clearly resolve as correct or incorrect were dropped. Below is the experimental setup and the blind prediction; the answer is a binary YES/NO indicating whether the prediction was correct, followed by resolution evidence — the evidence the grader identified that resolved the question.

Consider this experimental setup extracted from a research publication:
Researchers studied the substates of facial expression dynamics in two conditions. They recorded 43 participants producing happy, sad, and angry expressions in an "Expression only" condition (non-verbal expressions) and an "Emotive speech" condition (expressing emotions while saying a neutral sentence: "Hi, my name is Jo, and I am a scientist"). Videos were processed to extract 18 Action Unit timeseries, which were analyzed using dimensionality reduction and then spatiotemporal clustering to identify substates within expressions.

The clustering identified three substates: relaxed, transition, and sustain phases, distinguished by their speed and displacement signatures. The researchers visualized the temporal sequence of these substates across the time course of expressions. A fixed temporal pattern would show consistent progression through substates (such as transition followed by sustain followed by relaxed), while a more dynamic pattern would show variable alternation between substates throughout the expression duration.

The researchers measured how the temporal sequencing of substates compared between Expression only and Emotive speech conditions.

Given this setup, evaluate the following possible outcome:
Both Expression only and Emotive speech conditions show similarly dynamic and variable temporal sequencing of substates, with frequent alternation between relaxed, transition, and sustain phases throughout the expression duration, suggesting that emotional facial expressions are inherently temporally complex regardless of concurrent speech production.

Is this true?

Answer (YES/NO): NO